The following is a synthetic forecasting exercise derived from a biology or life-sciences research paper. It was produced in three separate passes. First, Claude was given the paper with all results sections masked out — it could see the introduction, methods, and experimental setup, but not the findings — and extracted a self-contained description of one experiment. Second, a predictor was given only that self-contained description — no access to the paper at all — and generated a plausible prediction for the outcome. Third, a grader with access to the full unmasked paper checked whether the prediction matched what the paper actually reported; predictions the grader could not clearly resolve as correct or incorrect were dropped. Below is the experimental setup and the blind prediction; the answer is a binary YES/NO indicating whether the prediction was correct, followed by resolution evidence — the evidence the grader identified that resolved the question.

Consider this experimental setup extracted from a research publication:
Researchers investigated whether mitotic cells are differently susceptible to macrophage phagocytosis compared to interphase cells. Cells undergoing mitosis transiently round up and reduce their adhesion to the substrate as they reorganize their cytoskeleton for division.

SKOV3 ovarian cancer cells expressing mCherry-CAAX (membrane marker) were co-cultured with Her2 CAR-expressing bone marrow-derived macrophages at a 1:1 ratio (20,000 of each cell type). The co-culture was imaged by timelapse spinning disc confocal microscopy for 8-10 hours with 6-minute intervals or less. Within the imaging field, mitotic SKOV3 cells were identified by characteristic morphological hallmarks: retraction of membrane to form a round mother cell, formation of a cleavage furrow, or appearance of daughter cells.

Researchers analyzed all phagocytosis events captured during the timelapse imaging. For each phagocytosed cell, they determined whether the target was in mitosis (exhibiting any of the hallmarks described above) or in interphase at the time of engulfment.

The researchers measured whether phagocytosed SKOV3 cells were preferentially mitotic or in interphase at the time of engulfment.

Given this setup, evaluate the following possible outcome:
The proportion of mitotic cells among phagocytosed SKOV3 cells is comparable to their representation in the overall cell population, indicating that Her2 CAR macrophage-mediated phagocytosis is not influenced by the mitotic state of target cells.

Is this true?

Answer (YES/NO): NO